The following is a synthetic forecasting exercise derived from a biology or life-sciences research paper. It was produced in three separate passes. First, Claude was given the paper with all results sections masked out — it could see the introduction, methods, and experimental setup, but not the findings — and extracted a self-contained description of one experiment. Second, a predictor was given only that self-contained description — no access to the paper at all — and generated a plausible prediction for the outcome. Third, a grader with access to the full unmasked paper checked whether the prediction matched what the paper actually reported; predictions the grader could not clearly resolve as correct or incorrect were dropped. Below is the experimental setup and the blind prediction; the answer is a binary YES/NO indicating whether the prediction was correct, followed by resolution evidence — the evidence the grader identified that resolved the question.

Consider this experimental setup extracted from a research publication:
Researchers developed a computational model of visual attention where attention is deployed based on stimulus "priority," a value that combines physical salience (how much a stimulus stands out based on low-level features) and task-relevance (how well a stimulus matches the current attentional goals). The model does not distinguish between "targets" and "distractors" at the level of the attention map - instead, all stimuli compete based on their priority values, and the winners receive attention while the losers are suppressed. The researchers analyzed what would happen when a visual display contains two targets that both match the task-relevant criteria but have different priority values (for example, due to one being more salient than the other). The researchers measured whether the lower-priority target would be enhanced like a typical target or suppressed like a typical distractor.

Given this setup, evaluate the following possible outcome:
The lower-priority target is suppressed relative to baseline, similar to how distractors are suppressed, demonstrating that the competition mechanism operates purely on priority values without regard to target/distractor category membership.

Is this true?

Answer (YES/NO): YES